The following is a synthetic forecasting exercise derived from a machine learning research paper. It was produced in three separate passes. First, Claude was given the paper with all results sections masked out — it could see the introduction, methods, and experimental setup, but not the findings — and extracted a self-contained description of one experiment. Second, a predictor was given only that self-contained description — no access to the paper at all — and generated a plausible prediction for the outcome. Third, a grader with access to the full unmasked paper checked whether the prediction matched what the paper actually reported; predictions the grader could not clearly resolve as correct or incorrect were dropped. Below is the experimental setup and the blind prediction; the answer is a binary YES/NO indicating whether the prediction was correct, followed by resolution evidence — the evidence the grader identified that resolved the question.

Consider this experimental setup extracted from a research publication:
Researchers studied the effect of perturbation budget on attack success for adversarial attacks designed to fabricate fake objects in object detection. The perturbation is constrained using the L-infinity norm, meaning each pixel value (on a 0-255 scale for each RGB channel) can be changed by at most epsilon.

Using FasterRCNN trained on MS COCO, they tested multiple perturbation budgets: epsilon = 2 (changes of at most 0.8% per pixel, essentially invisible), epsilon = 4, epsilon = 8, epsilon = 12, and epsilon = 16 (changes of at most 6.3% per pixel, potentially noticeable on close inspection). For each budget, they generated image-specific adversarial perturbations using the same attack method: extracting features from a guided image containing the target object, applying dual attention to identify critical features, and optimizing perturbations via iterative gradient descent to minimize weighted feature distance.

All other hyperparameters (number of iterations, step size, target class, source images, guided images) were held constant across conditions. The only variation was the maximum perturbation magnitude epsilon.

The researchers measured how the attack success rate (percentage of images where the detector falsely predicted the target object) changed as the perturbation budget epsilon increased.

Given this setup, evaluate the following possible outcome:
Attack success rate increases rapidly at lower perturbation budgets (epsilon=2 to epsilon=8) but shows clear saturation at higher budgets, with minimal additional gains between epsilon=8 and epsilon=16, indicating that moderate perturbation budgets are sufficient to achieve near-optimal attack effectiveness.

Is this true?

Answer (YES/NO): NO